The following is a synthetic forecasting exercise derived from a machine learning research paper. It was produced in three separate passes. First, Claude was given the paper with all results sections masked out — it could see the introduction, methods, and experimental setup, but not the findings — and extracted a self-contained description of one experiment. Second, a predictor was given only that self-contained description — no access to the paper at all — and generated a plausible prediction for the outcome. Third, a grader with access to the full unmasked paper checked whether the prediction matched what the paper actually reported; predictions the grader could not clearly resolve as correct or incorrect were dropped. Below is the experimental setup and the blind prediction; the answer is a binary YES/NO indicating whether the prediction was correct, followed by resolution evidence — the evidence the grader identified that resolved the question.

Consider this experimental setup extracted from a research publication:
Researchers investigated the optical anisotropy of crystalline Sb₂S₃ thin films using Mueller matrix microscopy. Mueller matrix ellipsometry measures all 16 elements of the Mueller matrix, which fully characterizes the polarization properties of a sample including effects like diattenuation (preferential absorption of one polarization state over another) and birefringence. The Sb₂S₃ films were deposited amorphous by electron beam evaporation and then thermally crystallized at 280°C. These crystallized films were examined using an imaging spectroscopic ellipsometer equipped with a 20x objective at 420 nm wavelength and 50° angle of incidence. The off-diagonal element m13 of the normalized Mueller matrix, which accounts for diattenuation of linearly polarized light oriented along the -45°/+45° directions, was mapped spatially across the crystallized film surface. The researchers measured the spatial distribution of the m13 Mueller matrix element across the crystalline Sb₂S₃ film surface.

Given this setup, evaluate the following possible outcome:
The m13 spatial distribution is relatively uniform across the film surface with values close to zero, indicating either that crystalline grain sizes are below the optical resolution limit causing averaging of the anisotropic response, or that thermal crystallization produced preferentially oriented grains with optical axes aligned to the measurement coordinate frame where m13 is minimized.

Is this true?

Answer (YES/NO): NO